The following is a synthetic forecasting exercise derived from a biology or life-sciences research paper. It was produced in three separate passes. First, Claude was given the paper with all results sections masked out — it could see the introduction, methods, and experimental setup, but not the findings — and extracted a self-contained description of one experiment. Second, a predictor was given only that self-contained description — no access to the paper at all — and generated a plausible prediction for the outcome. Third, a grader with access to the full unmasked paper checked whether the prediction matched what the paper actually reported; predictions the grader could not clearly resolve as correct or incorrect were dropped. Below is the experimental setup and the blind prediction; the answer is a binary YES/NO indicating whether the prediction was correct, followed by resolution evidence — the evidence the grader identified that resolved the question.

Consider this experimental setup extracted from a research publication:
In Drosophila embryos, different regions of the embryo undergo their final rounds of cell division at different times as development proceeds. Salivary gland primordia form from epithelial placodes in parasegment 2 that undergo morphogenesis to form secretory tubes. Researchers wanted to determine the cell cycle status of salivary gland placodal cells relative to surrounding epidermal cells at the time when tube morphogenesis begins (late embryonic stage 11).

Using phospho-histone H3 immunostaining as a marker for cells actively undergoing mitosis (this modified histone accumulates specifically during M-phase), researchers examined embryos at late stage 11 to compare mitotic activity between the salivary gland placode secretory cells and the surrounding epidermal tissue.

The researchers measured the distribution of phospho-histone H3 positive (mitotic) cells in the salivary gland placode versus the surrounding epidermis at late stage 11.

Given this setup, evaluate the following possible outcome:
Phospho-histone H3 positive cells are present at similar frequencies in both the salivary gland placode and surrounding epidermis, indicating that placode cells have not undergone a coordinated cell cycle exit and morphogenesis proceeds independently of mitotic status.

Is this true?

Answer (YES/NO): NO